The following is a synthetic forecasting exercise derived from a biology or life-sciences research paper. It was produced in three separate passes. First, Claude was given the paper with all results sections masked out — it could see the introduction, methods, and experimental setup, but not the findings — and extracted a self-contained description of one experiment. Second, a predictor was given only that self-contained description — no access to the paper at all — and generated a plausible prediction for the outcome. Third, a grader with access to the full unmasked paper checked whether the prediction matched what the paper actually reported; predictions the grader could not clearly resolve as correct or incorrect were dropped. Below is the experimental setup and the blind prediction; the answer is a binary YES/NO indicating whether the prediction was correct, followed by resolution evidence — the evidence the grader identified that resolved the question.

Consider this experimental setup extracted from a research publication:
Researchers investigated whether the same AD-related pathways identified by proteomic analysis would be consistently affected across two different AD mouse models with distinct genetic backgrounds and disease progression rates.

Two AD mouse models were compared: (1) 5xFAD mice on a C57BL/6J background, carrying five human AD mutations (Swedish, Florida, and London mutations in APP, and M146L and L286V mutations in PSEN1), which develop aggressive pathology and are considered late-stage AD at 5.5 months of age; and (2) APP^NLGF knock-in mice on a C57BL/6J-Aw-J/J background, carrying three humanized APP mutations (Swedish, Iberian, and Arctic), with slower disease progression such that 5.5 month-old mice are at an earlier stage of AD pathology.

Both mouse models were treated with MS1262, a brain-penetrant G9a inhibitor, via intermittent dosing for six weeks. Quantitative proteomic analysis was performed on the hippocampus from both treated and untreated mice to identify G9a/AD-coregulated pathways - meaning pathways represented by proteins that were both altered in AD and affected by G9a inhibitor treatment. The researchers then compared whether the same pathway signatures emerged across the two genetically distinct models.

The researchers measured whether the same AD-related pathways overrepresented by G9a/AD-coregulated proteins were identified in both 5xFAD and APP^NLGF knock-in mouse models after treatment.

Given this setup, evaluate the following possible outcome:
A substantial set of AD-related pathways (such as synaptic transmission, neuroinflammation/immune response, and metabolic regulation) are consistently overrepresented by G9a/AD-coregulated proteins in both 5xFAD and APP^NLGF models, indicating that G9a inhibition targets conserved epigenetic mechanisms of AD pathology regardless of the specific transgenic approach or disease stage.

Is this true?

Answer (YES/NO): YES